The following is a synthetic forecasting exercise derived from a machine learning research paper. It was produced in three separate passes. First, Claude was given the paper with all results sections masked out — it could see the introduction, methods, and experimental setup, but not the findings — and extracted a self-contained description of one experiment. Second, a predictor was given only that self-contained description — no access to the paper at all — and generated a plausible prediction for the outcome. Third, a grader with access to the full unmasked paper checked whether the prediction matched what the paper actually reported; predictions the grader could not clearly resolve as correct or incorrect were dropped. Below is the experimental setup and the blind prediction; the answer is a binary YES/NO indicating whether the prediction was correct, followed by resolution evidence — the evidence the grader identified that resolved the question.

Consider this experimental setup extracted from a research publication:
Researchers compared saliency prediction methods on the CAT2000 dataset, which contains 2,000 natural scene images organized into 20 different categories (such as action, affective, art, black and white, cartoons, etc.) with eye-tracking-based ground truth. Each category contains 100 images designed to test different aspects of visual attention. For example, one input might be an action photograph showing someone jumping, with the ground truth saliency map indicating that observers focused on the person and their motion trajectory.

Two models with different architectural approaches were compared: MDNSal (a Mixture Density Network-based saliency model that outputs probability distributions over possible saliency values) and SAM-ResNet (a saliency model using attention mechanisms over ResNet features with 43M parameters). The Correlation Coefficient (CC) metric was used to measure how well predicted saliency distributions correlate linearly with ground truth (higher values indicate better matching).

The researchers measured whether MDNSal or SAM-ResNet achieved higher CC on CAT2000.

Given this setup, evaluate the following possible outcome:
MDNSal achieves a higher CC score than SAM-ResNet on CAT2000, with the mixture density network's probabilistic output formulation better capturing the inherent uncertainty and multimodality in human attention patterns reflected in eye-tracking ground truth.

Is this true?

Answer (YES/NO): YES